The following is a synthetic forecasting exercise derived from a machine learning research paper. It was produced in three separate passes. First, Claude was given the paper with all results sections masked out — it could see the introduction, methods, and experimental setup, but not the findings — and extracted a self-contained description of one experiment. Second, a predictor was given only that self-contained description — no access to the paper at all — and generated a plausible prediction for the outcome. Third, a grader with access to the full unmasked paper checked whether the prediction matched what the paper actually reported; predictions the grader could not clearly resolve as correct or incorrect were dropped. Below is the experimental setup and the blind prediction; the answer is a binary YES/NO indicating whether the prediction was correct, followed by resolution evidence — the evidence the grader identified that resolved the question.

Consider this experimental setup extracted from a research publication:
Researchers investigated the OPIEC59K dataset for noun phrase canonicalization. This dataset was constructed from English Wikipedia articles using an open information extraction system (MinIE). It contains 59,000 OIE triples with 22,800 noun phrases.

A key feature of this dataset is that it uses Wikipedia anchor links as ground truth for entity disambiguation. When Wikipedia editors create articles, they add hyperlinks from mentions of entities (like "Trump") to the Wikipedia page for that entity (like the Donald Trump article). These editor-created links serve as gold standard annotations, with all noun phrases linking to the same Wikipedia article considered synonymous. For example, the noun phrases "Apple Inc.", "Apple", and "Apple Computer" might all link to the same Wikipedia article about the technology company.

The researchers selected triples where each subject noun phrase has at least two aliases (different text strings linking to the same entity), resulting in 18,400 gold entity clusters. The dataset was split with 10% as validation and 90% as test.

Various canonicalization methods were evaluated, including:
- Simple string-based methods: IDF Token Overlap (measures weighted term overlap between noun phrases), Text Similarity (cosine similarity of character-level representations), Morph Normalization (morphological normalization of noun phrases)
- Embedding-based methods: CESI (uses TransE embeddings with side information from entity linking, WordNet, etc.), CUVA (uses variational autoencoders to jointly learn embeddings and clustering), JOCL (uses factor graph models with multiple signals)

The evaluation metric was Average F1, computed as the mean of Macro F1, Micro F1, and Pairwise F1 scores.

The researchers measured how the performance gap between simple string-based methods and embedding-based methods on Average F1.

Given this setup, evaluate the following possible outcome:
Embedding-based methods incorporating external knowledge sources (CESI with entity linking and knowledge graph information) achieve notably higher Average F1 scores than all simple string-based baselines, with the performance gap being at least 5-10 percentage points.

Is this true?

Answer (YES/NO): YES